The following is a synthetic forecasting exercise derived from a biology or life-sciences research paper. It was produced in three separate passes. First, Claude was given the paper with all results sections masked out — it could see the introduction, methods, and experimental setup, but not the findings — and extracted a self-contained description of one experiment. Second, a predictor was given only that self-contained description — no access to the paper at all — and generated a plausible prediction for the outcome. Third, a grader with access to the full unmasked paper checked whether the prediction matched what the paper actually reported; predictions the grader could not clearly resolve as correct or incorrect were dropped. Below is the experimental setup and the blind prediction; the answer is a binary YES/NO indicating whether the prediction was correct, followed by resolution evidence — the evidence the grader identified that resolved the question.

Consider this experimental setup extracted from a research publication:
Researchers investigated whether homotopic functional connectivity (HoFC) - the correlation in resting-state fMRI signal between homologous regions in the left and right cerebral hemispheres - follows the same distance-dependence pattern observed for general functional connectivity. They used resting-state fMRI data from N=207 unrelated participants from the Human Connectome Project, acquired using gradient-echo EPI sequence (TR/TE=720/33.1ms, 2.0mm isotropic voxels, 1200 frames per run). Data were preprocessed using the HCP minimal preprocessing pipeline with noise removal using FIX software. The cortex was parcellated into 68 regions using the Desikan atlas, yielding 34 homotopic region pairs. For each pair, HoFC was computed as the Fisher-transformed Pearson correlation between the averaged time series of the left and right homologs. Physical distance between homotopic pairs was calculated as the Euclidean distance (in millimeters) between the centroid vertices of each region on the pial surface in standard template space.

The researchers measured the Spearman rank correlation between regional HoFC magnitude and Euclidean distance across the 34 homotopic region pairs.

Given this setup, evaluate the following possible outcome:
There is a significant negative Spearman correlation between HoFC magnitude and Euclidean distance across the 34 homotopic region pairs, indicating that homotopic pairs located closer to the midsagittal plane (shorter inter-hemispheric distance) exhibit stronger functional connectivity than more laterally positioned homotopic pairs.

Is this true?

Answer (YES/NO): NO